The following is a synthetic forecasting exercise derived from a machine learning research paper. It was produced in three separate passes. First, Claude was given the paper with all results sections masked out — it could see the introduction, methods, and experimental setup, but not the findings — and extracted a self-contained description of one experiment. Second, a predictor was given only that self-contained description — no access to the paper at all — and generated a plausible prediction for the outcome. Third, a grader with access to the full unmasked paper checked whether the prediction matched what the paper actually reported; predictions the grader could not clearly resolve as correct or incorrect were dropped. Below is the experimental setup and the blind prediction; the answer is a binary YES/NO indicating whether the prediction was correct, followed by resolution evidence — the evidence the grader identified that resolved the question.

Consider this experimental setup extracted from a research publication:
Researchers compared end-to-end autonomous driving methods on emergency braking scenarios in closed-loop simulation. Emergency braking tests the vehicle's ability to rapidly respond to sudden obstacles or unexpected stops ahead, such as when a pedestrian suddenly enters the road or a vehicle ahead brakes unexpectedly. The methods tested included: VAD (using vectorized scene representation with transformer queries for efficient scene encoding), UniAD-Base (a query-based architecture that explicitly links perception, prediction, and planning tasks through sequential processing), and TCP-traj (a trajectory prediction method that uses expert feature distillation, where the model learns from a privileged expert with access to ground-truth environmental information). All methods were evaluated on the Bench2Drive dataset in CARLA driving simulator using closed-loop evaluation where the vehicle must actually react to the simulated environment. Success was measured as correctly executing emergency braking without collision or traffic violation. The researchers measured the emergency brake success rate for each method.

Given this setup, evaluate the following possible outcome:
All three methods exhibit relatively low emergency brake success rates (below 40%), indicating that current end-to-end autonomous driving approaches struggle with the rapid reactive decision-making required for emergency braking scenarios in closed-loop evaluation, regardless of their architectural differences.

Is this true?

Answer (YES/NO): NO